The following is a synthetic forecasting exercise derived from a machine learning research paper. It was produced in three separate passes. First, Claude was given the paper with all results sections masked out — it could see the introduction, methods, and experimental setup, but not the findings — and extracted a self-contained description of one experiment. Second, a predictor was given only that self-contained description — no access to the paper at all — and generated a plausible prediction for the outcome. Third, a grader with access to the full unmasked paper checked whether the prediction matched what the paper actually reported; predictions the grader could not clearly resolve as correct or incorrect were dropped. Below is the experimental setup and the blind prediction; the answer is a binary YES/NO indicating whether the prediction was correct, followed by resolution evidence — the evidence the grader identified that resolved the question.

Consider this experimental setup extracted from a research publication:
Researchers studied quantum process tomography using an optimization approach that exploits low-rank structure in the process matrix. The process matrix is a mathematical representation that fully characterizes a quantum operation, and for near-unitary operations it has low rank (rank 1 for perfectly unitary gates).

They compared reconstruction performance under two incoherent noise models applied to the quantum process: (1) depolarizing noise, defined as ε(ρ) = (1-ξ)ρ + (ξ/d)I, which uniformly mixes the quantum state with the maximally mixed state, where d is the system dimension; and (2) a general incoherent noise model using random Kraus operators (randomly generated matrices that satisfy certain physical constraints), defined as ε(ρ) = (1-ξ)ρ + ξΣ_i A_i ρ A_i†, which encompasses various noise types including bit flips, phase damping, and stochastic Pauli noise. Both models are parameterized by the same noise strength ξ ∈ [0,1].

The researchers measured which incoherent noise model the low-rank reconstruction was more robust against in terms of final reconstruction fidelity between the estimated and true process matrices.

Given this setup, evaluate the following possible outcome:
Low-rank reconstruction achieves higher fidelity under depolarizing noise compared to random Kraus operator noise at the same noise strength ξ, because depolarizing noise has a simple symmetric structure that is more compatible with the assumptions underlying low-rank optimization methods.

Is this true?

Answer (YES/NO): YES